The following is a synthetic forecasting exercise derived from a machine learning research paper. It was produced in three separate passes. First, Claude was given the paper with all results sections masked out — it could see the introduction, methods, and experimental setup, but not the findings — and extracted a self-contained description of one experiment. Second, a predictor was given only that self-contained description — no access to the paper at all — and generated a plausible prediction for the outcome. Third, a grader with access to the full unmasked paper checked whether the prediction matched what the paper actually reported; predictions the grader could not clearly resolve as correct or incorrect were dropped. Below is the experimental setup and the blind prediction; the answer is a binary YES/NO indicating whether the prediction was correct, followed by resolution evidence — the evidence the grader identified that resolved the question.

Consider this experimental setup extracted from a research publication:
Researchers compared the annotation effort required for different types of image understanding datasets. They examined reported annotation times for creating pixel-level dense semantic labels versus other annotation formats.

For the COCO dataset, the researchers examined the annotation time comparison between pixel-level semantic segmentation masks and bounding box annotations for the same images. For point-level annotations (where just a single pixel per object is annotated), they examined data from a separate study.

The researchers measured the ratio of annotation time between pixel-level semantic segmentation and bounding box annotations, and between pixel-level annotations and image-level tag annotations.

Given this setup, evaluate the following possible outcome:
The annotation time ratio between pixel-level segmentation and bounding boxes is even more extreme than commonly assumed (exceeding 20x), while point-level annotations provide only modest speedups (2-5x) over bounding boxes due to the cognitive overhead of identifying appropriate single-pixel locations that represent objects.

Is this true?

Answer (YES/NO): NO